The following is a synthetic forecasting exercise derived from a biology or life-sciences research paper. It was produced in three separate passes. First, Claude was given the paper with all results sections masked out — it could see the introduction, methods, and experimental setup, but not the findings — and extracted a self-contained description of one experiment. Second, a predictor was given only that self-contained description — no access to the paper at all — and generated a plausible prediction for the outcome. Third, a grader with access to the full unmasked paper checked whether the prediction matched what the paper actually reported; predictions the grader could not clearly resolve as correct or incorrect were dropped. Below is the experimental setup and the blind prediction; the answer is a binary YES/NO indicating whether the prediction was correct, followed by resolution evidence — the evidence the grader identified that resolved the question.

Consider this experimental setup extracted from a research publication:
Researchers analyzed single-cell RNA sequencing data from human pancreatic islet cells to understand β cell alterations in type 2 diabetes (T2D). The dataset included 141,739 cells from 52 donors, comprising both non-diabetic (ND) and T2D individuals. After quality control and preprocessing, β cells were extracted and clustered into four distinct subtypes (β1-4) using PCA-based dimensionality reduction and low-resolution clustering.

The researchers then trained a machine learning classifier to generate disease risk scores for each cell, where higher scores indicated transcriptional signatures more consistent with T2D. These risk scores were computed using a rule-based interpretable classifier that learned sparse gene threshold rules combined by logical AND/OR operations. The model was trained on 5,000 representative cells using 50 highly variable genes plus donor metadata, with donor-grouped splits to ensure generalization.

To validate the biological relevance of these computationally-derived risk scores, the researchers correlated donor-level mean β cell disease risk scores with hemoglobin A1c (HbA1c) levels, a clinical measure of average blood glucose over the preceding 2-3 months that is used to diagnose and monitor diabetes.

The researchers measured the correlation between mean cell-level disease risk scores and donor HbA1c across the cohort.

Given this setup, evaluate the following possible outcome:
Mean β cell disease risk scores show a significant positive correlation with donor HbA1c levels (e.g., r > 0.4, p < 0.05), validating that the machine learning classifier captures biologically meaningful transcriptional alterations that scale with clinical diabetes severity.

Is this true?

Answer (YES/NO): YES